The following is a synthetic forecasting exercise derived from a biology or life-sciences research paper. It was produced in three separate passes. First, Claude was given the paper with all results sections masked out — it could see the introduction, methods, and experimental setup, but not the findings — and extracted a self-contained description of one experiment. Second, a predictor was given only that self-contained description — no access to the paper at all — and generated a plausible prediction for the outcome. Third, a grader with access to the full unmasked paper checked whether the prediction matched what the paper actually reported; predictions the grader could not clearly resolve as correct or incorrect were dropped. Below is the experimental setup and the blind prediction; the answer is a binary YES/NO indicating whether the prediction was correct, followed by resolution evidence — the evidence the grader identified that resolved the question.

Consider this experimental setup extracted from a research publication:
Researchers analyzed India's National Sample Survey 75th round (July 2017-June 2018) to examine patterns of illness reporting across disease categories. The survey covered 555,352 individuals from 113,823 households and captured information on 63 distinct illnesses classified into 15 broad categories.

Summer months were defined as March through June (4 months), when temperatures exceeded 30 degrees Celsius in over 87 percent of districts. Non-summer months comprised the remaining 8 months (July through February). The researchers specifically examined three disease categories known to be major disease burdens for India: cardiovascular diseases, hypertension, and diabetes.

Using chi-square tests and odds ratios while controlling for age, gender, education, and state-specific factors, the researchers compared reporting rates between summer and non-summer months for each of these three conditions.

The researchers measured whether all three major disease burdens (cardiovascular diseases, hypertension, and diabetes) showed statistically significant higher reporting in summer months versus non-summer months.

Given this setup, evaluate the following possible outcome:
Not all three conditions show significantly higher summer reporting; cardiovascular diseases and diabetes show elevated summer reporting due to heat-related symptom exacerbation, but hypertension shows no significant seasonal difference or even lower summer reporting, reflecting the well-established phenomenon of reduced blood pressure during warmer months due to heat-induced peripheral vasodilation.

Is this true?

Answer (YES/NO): NO